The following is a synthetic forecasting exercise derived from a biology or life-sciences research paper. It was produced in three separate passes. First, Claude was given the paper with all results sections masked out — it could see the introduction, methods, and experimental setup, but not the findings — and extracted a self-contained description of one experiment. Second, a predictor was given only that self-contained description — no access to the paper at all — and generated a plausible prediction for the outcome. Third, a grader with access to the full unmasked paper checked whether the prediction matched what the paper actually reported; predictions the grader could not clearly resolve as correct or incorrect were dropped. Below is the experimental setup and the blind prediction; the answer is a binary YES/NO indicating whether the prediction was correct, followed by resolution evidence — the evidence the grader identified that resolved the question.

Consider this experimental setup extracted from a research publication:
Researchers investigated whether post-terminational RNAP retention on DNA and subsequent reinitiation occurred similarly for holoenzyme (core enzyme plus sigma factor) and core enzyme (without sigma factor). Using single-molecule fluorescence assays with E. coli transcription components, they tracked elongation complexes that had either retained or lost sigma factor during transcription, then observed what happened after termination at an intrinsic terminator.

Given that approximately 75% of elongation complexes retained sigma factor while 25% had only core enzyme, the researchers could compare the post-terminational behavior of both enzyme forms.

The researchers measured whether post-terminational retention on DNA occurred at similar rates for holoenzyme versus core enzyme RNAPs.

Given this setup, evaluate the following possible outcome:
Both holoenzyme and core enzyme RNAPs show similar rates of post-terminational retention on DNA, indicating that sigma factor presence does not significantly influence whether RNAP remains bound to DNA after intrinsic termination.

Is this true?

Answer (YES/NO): YES